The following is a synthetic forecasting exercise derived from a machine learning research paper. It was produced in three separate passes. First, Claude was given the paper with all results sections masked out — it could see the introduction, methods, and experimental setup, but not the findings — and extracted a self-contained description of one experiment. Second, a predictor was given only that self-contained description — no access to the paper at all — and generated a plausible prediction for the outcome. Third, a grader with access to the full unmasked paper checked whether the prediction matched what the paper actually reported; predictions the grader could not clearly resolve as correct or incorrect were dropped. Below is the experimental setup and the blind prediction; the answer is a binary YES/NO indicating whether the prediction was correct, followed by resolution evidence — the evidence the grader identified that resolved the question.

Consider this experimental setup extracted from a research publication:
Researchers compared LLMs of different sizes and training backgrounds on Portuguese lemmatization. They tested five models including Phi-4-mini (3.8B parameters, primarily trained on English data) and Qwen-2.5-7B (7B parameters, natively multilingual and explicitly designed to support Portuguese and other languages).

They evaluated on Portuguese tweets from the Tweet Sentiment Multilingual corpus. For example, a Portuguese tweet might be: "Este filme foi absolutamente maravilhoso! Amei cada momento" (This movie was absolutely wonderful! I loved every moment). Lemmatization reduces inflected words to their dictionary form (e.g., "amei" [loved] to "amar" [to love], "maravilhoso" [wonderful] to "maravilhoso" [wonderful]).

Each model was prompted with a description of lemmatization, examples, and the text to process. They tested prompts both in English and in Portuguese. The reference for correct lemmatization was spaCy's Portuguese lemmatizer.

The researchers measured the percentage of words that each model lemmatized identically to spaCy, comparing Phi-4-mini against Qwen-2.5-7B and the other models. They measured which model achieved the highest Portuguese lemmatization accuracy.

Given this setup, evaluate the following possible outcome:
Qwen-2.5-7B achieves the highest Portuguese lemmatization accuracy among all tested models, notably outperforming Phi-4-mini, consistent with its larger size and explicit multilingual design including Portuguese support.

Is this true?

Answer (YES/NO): NO